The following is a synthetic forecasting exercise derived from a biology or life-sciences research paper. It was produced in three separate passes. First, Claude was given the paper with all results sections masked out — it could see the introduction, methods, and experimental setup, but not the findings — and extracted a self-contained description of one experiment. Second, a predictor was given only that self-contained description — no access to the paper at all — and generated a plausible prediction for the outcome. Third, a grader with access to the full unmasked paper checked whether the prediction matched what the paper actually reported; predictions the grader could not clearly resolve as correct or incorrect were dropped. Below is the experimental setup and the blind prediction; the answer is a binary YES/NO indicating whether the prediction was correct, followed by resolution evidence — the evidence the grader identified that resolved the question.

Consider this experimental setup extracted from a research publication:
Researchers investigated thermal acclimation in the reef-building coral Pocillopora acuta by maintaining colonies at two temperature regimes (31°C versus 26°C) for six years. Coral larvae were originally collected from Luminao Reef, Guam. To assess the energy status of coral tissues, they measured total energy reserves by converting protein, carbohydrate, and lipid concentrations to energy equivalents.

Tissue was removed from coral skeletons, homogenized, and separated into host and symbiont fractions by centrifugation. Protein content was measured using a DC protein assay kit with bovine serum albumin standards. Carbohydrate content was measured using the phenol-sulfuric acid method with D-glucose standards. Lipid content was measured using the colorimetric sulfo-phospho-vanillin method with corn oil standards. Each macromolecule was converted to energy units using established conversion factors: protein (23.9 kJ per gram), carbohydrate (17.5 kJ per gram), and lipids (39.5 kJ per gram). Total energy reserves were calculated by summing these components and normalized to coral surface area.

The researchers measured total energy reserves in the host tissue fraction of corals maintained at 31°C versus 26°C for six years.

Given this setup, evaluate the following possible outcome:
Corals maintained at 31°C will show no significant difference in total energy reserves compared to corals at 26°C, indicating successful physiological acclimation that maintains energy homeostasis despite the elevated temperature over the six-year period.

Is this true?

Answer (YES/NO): NO